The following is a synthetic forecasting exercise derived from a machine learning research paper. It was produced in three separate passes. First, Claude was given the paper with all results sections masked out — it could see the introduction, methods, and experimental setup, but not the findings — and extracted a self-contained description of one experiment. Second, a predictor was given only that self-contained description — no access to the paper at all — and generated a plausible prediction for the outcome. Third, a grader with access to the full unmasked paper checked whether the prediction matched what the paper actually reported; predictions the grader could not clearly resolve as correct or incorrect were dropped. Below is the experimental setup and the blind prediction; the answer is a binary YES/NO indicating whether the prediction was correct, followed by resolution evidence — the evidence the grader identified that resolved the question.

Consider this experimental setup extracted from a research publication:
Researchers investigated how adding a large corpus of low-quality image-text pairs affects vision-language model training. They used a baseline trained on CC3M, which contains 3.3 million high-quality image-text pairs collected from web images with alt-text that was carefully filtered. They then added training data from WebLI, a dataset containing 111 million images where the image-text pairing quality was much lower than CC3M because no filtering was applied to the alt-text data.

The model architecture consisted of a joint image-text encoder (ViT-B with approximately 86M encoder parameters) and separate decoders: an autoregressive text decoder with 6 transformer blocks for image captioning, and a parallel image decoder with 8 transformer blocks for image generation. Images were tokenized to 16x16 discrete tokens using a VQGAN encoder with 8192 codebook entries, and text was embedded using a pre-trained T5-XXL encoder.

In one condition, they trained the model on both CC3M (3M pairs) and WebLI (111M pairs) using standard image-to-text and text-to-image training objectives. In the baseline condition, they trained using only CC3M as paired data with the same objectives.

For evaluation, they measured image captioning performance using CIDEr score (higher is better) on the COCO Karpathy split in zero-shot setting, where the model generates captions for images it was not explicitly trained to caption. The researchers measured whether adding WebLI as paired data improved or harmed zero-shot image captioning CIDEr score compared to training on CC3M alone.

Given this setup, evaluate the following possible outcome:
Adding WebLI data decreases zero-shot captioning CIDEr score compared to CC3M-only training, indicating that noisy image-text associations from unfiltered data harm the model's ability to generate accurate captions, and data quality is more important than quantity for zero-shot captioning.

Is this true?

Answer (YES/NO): YES